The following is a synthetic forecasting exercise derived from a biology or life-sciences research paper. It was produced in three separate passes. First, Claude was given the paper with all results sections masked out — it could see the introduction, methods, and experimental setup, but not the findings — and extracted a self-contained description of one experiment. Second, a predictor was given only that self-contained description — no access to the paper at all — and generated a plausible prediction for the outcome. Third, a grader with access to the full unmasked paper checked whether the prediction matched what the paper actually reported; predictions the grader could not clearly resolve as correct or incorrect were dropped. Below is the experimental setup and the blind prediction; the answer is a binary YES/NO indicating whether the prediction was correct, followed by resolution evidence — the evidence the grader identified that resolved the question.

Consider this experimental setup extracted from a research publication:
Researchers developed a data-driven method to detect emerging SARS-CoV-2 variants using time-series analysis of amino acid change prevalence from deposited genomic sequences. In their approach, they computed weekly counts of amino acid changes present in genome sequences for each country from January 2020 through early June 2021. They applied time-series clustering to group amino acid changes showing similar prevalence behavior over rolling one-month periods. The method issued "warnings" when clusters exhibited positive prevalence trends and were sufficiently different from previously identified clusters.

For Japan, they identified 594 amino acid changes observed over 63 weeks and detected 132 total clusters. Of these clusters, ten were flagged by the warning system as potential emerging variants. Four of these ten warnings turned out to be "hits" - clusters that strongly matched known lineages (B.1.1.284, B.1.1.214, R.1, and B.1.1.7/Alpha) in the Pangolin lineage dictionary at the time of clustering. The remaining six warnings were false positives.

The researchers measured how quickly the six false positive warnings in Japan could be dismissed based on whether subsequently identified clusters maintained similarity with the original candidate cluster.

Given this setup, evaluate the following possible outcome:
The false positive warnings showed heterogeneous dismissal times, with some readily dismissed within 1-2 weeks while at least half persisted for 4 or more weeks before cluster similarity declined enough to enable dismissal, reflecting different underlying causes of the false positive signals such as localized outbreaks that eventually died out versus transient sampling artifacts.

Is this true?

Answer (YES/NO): NO